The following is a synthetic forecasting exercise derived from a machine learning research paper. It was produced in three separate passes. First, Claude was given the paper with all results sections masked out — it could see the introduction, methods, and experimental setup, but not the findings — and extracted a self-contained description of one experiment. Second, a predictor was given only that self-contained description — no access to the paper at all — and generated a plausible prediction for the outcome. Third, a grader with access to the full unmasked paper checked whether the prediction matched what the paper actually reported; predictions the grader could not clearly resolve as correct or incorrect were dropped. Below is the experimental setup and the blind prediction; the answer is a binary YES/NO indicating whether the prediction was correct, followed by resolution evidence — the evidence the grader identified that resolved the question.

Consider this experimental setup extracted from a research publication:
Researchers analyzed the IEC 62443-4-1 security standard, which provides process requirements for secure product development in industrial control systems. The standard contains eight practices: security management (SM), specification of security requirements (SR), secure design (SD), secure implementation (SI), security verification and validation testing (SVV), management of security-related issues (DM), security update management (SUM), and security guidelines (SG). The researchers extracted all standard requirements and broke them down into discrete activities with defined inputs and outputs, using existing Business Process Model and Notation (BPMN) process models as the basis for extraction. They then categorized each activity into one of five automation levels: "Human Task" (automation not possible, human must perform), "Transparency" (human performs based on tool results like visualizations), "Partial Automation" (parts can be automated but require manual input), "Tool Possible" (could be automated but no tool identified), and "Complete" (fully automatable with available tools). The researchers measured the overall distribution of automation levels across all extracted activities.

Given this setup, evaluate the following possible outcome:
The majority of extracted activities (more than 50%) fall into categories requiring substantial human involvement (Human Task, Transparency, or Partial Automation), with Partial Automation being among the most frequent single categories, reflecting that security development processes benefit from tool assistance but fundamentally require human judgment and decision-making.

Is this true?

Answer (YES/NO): NO